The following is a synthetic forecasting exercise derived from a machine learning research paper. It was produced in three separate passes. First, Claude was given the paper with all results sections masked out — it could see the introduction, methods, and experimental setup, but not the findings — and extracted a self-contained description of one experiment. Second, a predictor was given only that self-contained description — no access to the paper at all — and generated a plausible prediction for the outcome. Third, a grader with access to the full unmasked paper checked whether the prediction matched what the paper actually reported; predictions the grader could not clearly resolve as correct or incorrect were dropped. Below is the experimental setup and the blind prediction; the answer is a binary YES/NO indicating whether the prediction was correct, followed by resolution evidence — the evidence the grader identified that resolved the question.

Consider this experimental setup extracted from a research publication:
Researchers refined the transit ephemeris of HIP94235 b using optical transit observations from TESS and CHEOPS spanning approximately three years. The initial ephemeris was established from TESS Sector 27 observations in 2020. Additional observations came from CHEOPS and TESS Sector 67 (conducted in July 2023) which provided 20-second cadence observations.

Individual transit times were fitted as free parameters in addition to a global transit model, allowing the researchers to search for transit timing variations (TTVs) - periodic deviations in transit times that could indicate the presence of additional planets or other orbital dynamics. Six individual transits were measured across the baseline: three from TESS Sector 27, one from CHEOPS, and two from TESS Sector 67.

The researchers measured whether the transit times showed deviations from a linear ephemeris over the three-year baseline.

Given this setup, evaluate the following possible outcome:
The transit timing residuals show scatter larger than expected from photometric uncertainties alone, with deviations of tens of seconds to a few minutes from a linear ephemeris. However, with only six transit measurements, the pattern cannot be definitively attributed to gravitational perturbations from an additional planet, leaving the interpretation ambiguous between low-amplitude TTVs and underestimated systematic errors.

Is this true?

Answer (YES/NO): NO